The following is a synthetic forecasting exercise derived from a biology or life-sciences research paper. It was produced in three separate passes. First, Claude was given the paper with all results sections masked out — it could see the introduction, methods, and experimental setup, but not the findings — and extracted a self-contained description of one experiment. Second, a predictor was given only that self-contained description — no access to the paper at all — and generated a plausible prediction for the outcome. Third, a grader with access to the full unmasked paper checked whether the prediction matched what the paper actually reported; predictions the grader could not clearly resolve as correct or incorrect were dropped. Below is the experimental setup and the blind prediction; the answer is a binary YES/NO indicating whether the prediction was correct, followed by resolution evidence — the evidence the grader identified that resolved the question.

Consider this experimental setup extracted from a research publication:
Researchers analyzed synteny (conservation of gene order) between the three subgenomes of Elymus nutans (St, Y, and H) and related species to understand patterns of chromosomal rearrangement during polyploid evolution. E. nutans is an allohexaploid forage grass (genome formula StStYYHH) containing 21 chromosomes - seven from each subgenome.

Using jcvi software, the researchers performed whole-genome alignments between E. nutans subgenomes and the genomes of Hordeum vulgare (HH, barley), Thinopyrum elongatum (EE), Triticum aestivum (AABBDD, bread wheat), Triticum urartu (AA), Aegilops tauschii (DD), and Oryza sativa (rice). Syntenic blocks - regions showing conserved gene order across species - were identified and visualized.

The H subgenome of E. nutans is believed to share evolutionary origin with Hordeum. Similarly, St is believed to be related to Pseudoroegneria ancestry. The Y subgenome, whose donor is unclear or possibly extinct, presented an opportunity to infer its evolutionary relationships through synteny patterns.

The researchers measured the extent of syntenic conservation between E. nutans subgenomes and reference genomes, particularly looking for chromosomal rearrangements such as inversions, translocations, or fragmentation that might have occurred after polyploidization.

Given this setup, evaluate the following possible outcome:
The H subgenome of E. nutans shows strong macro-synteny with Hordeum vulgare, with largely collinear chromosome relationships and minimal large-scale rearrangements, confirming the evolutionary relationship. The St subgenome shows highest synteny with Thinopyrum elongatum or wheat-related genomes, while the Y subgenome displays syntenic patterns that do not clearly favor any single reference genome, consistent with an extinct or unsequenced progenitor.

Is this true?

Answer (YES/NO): NO